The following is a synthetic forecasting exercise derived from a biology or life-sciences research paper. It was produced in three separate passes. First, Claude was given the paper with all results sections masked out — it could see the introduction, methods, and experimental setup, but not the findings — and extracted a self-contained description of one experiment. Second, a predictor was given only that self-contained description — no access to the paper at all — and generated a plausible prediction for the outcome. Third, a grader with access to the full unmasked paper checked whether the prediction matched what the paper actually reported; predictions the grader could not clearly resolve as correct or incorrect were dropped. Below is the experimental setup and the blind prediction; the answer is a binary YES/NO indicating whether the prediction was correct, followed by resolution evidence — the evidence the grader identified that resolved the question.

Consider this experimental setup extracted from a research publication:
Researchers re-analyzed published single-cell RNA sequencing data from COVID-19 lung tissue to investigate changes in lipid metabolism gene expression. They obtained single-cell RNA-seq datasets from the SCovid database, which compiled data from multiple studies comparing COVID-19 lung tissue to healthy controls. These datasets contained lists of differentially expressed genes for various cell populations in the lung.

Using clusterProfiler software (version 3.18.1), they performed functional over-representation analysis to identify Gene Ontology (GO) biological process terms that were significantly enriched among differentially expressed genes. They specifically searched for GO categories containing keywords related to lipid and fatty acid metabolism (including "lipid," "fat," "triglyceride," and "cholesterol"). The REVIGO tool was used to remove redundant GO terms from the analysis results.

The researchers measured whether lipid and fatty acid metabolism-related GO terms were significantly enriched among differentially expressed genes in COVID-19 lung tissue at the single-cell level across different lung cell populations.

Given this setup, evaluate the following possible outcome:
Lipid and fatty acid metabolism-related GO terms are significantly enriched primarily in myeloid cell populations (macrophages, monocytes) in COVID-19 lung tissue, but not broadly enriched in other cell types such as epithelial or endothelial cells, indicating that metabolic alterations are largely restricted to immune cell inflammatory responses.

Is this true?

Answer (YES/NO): NO